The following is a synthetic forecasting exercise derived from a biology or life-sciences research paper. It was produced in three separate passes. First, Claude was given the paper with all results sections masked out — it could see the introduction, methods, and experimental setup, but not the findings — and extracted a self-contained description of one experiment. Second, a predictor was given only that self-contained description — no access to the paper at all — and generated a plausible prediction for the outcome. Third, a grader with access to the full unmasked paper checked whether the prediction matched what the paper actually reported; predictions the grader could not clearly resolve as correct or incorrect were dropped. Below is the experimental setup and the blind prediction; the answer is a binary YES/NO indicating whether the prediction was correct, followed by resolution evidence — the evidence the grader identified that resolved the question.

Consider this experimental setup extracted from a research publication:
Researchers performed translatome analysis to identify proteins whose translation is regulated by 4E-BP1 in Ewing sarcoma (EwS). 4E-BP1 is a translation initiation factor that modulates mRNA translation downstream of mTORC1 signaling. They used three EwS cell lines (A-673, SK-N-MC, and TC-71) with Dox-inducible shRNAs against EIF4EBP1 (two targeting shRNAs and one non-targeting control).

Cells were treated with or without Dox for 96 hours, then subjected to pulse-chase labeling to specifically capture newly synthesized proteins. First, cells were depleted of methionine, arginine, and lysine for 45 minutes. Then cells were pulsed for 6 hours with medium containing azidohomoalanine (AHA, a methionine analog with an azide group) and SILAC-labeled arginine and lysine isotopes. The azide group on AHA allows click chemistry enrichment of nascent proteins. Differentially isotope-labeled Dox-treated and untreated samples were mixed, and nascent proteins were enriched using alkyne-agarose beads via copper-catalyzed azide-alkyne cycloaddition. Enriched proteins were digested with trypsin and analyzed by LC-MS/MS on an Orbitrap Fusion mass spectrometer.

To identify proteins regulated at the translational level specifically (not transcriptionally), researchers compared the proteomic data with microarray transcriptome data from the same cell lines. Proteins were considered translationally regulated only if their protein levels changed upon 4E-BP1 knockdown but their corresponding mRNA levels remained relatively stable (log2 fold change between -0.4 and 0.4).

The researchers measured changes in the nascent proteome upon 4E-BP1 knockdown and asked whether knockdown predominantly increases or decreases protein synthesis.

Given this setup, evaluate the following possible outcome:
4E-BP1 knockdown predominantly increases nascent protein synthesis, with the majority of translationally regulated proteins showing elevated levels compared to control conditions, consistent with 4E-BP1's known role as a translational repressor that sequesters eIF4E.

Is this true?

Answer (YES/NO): NO